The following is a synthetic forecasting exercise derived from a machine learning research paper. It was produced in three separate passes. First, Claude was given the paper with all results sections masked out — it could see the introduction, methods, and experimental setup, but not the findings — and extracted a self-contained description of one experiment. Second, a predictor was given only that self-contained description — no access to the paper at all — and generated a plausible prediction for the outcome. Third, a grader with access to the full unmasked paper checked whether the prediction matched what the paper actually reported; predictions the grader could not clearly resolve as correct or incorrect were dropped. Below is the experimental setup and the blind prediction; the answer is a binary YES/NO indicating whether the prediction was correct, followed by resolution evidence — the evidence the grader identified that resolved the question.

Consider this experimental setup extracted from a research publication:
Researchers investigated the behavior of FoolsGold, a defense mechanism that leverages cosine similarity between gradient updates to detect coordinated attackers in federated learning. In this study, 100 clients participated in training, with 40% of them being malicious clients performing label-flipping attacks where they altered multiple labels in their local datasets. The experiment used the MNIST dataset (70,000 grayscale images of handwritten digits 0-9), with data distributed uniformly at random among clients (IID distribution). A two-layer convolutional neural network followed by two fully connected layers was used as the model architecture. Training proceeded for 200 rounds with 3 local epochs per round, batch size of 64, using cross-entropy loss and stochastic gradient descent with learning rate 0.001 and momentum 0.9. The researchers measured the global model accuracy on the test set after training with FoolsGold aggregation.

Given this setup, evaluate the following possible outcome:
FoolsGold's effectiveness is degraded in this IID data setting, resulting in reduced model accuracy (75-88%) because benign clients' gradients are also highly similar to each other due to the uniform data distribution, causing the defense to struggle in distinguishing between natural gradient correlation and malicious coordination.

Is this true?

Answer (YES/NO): NO